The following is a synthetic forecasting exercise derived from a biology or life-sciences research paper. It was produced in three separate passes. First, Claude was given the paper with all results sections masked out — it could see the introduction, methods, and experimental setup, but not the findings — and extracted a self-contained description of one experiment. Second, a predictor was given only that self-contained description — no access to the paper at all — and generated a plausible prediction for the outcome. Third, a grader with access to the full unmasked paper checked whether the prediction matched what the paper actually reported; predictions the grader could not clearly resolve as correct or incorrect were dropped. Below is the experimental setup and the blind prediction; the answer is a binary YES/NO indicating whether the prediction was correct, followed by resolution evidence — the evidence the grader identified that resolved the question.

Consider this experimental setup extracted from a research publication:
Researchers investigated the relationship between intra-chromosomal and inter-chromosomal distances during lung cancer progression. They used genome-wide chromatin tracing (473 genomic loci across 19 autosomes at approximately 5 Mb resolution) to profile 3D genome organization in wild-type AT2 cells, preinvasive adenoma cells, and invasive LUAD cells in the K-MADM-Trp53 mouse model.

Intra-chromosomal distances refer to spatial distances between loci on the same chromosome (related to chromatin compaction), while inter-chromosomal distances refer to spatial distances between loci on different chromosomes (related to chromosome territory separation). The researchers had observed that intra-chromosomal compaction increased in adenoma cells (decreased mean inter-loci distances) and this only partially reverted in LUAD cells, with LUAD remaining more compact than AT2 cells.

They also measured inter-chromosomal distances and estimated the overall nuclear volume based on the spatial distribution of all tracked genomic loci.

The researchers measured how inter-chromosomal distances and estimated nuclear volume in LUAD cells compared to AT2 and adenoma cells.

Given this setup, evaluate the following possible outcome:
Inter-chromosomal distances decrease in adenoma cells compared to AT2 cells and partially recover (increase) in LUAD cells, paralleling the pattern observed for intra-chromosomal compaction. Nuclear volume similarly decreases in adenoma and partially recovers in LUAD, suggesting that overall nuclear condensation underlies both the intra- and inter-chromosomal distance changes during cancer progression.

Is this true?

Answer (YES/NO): NO